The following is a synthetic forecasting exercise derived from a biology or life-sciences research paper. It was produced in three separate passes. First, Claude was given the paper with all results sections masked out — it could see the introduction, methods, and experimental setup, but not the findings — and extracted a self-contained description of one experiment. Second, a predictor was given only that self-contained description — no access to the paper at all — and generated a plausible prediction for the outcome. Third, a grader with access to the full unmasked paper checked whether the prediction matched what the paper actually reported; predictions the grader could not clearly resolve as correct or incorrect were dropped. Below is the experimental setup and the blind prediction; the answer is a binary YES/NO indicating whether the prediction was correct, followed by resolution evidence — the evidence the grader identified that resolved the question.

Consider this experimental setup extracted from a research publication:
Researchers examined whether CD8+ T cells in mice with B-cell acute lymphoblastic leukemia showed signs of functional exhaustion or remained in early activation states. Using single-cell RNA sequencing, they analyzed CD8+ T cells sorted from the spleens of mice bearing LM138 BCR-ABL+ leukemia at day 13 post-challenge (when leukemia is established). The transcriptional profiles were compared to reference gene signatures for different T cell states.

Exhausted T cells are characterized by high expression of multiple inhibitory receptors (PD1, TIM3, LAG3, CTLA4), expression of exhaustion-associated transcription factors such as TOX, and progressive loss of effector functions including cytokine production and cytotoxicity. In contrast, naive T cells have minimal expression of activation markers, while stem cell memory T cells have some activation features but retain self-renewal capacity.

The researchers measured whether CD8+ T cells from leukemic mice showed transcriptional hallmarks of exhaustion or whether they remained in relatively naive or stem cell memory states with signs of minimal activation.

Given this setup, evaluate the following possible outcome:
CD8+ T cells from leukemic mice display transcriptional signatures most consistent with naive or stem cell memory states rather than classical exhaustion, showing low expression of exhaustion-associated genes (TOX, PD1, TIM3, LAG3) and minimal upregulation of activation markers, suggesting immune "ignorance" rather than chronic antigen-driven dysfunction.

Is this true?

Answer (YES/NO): YES